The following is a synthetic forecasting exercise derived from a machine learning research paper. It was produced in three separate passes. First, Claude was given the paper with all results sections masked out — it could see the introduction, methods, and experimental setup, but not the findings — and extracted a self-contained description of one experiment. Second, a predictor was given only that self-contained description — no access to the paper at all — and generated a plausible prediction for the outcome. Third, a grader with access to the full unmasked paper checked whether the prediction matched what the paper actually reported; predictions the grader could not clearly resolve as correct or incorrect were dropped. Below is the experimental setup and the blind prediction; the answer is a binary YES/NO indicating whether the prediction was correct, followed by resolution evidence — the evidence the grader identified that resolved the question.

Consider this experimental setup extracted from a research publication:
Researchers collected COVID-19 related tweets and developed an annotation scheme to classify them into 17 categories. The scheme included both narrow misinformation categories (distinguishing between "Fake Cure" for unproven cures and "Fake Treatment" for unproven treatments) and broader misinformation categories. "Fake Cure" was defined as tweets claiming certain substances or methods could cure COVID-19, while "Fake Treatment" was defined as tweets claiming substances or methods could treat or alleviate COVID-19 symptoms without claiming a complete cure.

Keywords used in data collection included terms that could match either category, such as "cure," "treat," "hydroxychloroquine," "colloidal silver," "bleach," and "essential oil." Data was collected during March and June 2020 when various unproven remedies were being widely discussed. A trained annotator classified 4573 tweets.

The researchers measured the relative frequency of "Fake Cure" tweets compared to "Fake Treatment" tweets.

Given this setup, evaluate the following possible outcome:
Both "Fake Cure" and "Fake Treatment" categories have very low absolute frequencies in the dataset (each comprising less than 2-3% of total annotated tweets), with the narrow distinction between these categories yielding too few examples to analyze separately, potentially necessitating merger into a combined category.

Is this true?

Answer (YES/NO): NO